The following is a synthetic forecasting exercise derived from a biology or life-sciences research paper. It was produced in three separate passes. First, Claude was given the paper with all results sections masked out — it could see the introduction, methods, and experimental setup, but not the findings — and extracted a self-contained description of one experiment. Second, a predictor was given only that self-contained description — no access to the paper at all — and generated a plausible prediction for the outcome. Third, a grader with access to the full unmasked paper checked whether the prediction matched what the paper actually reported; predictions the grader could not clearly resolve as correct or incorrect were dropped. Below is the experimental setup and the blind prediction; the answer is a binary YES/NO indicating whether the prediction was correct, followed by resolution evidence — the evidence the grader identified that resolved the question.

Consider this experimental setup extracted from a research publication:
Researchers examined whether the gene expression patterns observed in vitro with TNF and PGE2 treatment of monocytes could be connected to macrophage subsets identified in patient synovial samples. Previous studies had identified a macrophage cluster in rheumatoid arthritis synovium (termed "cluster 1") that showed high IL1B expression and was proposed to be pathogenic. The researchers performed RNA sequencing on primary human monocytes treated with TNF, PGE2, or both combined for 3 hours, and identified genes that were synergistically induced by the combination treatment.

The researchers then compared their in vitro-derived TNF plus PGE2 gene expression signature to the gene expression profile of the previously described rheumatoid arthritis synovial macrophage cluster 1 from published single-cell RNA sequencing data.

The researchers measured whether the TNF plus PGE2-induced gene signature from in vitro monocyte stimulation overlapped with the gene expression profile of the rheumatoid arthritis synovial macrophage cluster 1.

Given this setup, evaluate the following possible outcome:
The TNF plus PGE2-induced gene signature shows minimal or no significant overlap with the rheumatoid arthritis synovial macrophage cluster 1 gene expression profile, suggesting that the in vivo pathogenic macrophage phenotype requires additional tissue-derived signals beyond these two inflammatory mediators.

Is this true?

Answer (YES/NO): NO